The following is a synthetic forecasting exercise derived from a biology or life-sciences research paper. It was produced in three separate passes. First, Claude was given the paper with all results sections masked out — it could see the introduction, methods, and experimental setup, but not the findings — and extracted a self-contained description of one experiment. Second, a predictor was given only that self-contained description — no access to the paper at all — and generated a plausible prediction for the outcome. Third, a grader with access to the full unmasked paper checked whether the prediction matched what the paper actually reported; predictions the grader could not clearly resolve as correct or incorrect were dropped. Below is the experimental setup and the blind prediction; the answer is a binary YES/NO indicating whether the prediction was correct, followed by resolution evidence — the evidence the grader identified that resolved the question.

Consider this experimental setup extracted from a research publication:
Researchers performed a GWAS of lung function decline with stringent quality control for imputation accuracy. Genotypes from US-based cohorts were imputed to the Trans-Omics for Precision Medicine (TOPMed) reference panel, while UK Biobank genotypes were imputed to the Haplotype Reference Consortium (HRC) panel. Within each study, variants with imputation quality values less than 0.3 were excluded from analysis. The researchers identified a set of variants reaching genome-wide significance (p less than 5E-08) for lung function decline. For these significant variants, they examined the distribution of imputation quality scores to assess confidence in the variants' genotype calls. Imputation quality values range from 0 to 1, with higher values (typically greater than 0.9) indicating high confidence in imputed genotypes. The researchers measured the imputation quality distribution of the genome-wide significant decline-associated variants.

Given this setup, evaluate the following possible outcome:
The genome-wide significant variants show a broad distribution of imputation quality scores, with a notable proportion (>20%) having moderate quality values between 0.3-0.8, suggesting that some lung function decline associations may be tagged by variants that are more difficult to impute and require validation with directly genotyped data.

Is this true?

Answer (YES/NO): NO